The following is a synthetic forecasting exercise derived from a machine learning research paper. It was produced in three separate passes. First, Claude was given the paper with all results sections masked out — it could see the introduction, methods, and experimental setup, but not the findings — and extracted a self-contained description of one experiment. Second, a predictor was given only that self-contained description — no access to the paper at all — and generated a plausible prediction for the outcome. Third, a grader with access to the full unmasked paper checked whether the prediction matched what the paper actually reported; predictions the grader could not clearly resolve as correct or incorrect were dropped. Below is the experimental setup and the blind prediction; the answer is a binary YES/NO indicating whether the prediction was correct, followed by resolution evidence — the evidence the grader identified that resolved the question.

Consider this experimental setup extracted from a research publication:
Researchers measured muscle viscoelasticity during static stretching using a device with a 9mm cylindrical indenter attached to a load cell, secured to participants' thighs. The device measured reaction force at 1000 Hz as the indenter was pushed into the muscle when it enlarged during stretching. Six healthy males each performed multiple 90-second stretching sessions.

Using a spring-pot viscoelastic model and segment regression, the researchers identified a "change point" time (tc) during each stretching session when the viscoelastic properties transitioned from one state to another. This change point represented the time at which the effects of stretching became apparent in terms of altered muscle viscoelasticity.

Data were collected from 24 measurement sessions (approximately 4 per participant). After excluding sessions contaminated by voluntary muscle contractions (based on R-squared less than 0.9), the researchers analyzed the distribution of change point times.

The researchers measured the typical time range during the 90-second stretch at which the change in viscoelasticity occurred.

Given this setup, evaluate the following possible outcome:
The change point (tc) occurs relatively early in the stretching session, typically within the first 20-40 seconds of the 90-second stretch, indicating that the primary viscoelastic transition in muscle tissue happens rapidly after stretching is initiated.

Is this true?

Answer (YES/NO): NO